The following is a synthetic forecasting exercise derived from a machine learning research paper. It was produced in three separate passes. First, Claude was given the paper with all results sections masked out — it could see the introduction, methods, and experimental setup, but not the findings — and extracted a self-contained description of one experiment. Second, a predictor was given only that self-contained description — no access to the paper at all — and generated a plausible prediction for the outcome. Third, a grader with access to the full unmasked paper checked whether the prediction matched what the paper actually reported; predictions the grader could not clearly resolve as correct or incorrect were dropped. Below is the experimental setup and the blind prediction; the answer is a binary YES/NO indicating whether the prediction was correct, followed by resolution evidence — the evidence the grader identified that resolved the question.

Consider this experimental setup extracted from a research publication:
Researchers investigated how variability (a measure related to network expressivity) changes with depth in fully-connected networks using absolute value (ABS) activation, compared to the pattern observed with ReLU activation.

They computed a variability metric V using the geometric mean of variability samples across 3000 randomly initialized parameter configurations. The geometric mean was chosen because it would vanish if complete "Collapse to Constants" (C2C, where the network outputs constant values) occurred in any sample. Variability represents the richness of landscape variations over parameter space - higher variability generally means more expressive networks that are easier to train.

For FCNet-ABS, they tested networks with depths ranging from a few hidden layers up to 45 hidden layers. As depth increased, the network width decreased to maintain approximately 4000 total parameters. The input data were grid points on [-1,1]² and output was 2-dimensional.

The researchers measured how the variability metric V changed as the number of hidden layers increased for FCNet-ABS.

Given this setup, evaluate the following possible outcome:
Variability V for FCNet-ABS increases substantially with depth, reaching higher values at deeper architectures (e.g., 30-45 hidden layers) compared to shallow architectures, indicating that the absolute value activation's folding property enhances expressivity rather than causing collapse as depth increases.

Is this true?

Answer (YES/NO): NO